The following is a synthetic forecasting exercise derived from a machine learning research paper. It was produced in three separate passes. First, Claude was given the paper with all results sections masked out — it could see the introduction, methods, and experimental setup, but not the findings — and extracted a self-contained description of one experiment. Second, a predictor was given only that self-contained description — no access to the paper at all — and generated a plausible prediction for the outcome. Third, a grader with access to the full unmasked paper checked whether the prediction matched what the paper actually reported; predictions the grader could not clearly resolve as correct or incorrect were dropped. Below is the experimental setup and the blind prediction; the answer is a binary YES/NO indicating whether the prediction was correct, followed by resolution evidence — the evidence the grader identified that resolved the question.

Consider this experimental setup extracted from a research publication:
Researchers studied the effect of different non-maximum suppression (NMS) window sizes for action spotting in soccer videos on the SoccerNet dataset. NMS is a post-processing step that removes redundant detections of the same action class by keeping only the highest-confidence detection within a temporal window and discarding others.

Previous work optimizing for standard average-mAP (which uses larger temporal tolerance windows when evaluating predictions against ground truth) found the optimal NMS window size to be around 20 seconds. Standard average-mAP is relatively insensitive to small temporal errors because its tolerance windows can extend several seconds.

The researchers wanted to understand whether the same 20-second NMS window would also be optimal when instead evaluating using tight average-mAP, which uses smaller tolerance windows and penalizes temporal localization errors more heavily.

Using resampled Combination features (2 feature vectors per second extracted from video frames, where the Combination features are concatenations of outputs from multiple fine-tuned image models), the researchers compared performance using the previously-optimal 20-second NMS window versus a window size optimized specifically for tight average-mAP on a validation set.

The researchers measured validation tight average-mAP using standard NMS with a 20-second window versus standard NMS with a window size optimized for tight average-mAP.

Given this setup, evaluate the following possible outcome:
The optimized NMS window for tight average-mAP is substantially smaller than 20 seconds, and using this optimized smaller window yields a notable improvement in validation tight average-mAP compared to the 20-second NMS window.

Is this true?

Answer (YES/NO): YES